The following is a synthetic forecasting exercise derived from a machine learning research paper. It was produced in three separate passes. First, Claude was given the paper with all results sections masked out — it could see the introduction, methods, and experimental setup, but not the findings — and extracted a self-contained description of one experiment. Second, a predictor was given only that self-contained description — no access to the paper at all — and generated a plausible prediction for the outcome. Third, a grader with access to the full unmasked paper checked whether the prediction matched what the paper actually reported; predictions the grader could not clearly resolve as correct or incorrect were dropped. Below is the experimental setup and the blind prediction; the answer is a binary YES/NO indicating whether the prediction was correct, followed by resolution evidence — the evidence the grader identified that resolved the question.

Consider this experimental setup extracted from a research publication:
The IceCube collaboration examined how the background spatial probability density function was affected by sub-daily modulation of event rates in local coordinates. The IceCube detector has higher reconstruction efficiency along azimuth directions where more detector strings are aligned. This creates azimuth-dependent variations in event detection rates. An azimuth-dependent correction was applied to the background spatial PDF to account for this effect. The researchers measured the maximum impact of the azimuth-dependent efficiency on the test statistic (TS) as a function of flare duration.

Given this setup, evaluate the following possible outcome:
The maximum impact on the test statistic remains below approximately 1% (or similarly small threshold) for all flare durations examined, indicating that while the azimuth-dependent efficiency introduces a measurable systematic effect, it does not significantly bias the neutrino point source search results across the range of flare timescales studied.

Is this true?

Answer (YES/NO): NO